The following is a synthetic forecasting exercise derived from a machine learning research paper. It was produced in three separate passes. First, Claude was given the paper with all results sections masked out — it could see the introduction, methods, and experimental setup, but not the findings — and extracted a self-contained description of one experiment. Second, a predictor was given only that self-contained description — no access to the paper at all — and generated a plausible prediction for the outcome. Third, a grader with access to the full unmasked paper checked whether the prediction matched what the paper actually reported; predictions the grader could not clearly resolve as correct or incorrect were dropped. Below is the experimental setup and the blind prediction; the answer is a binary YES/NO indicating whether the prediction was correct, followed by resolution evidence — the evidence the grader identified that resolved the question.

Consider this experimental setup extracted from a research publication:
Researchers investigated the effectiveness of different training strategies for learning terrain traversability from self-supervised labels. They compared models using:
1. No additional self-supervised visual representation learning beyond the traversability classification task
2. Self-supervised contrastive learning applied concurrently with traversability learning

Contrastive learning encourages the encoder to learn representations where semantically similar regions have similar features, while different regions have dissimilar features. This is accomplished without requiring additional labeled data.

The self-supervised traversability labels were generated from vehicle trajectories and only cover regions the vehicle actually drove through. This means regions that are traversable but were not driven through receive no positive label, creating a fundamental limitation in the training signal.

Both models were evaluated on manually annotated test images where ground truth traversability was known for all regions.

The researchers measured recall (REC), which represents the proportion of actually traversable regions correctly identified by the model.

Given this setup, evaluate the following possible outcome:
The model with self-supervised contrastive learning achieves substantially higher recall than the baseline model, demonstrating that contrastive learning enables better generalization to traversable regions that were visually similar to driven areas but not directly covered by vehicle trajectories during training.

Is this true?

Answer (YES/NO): YES